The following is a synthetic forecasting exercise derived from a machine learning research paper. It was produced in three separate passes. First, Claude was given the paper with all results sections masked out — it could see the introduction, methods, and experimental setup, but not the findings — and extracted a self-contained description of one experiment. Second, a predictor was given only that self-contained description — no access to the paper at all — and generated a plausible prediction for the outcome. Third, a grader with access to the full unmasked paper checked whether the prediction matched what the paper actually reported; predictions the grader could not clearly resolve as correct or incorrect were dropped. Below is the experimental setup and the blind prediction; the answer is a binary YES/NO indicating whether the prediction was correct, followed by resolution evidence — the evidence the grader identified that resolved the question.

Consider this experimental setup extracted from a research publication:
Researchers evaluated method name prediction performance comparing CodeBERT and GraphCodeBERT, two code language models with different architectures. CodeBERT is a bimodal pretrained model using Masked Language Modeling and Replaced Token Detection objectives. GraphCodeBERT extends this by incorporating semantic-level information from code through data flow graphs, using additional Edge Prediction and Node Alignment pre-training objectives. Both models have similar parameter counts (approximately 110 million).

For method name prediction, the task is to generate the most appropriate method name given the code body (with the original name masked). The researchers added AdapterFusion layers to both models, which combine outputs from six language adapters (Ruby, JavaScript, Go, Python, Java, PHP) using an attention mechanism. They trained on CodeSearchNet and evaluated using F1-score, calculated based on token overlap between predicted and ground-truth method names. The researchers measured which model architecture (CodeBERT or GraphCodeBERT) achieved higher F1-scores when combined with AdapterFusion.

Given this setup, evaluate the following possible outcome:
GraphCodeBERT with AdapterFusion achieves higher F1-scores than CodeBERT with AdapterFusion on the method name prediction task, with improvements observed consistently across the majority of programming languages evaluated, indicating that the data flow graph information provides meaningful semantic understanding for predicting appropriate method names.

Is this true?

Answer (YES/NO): YES